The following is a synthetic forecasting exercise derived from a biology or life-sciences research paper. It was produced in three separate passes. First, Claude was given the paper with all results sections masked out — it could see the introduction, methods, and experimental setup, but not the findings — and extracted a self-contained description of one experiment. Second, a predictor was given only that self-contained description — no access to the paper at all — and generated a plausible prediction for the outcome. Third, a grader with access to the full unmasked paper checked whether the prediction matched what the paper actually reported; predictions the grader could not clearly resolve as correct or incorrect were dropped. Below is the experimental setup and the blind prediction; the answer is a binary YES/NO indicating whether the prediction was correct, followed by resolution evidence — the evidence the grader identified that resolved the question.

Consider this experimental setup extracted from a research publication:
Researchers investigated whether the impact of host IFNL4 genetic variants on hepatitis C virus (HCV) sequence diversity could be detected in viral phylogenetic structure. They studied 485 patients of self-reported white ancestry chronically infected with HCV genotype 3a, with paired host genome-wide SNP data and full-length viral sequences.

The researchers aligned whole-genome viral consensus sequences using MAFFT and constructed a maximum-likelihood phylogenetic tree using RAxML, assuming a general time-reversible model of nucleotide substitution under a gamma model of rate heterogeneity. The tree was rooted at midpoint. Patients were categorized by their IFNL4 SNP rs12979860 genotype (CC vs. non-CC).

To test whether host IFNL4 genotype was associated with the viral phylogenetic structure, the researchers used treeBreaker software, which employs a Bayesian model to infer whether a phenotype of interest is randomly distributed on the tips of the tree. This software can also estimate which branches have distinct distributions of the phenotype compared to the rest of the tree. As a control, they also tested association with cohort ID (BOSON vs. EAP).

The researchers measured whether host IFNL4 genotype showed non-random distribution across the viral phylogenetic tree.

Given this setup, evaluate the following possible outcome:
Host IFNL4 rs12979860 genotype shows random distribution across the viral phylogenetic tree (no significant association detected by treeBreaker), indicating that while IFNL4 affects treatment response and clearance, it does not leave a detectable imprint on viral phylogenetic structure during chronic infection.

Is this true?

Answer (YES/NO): YES